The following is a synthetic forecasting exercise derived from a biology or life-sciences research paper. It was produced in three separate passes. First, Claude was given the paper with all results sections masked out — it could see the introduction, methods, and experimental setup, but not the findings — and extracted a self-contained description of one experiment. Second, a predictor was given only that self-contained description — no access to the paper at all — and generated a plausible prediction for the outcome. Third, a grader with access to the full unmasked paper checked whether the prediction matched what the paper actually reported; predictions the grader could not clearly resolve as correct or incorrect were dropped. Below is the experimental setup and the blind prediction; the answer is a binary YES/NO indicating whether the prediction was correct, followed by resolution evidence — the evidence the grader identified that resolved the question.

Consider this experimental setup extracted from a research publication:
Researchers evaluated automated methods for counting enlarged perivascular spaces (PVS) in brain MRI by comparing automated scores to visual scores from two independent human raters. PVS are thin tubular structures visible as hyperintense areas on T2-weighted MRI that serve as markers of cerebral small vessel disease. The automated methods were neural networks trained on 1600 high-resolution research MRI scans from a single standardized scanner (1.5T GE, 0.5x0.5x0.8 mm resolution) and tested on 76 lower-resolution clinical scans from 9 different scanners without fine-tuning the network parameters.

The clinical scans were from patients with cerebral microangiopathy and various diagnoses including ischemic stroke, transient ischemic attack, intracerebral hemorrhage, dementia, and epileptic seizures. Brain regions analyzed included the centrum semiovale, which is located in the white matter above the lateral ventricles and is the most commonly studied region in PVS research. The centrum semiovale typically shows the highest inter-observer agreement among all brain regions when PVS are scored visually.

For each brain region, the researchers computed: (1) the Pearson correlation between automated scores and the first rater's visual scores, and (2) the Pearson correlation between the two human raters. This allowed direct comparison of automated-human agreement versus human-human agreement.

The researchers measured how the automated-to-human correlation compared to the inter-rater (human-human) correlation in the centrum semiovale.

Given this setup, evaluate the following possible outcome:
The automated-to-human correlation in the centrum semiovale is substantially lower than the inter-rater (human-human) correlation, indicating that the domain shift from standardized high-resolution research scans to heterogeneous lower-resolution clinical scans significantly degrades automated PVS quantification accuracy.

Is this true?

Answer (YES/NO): NO